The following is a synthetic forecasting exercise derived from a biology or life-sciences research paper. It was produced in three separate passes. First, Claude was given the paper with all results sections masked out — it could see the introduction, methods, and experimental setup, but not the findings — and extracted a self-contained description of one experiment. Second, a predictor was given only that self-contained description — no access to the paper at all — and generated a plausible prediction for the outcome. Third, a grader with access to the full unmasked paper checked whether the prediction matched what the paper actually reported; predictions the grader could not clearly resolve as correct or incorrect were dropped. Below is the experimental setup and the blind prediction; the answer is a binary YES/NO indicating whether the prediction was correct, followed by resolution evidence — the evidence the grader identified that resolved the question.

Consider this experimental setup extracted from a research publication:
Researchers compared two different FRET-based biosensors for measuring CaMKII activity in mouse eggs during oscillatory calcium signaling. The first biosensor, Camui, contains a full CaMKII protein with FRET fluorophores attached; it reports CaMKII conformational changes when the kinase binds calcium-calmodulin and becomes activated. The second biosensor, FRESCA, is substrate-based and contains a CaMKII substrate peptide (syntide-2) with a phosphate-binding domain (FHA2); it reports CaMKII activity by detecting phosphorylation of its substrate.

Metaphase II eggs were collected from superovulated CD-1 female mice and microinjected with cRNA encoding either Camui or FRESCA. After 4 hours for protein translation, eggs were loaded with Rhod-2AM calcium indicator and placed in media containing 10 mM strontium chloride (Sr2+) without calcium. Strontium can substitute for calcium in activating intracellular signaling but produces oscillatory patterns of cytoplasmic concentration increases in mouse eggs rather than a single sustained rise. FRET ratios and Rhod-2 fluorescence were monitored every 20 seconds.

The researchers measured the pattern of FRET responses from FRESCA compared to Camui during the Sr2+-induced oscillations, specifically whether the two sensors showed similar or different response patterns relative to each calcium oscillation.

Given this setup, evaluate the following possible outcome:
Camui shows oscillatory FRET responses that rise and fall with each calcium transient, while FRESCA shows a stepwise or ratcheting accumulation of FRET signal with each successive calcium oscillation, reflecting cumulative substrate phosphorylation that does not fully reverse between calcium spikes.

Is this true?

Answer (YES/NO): NO